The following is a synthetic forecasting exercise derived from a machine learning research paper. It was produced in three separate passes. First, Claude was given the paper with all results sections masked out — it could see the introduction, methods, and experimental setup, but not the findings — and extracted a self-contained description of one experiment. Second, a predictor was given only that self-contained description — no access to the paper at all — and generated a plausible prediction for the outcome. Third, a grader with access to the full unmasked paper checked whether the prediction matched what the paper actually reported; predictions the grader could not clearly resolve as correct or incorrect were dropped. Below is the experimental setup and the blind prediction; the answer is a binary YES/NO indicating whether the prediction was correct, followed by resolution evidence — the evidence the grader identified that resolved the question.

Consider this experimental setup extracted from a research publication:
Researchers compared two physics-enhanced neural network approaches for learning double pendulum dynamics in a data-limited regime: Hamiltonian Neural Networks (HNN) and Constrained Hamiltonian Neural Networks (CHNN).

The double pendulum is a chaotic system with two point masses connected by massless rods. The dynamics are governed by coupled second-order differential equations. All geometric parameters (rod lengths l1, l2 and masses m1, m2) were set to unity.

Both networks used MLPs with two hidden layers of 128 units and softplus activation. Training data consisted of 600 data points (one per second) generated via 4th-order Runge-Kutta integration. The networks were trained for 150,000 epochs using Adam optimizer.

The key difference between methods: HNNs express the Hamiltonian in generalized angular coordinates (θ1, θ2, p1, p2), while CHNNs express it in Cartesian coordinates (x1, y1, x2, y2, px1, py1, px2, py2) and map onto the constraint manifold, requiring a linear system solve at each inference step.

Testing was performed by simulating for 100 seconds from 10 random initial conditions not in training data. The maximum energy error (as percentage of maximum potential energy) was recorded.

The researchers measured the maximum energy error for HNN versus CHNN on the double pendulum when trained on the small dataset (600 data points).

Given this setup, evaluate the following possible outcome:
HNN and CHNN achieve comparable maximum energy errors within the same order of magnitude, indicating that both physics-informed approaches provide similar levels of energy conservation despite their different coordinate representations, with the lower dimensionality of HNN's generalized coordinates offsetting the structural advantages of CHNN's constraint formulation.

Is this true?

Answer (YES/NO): NO